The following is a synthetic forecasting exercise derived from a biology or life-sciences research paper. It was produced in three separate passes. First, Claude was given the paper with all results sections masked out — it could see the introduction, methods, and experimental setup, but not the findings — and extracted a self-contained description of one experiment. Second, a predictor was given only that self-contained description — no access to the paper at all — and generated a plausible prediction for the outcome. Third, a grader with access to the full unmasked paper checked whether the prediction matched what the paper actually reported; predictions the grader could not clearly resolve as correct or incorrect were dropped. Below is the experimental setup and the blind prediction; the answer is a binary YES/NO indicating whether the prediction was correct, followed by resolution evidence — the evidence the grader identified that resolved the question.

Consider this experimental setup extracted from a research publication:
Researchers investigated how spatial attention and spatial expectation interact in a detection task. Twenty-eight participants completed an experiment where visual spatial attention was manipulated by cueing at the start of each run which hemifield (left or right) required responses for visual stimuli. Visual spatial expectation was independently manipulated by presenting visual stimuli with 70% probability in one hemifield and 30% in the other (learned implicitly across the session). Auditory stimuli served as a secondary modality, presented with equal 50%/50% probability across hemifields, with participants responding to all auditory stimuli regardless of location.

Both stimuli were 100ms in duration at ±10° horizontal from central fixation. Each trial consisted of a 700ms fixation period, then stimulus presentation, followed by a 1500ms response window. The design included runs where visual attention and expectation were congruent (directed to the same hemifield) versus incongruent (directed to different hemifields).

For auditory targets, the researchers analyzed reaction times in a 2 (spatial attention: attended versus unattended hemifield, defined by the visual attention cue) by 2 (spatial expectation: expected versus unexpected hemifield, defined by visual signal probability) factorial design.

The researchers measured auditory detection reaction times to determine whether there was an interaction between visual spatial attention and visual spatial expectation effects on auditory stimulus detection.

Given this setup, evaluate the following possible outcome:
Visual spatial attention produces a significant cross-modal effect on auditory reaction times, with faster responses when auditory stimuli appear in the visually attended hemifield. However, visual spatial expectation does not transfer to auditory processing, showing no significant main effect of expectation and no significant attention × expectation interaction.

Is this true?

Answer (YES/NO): NO